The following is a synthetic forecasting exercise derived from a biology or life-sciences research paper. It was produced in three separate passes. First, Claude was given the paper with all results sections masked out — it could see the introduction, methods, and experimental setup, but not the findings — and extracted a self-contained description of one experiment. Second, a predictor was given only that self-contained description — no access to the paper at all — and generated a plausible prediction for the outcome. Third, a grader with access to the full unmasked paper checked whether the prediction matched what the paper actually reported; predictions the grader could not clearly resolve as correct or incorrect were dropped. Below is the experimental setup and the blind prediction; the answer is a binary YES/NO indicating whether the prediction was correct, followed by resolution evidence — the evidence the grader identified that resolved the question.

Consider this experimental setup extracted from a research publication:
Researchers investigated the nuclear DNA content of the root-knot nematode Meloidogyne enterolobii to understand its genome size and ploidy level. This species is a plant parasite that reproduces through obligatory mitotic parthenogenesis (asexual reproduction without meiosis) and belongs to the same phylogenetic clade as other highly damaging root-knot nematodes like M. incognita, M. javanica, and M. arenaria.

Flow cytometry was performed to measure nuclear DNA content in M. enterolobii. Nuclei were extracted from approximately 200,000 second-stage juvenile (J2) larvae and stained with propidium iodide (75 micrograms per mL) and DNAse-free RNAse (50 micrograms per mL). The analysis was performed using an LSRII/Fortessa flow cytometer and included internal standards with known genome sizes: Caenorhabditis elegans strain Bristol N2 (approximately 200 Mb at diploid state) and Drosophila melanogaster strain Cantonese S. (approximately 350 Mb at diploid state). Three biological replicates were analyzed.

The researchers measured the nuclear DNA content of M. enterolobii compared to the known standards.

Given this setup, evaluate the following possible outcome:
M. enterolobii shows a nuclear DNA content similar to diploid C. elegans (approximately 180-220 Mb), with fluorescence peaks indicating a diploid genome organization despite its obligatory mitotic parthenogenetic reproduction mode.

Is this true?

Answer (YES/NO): NO